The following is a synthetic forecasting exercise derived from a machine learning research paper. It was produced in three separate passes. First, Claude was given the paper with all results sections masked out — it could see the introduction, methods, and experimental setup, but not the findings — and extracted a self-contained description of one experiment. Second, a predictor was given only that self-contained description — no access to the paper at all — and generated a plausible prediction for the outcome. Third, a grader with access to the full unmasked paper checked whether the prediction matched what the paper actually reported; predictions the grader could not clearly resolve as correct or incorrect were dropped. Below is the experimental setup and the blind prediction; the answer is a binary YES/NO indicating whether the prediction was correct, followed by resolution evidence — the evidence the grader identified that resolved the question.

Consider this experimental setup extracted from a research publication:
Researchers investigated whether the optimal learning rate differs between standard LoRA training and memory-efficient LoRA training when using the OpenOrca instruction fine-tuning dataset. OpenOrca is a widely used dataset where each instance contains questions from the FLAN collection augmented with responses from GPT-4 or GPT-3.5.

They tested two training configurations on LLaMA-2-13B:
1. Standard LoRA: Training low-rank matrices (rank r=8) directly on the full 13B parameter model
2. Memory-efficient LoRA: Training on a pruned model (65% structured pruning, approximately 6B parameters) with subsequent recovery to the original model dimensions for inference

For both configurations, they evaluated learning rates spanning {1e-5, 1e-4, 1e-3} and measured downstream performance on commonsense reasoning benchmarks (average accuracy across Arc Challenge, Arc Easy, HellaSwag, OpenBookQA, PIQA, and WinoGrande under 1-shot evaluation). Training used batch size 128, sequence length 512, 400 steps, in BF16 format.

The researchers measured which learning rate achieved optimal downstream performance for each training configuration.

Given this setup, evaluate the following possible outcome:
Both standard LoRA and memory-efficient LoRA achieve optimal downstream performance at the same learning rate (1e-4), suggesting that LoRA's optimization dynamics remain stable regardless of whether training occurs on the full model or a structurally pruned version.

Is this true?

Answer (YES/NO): NO